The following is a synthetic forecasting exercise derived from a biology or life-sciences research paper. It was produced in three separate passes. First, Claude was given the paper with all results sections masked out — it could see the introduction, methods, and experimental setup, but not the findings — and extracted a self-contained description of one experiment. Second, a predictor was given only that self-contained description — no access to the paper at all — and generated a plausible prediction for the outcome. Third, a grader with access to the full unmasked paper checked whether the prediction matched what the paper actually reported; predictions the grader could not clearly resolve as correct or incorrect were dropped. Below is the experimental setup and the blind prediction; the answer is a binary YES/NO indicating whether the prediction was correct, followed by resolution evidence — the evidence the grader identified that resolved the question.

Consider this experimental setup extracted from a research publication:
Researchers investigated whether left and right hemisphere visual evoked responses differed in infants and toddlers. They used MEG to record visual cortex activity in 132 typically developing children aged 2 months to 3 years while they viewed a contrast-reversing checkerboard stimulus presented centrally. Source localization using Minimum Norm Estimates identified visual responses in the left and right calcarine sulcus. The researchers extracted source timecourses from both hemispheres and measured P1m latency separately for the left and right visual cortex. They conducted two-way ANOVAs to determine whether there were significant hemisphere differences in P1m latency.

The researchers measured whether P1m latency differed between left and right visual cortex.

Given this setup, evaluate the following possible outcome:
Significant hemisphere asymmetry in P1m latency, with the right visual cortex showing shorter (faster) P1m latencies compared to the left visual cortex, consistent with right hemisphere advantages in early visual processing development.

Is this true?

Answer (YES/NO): NO